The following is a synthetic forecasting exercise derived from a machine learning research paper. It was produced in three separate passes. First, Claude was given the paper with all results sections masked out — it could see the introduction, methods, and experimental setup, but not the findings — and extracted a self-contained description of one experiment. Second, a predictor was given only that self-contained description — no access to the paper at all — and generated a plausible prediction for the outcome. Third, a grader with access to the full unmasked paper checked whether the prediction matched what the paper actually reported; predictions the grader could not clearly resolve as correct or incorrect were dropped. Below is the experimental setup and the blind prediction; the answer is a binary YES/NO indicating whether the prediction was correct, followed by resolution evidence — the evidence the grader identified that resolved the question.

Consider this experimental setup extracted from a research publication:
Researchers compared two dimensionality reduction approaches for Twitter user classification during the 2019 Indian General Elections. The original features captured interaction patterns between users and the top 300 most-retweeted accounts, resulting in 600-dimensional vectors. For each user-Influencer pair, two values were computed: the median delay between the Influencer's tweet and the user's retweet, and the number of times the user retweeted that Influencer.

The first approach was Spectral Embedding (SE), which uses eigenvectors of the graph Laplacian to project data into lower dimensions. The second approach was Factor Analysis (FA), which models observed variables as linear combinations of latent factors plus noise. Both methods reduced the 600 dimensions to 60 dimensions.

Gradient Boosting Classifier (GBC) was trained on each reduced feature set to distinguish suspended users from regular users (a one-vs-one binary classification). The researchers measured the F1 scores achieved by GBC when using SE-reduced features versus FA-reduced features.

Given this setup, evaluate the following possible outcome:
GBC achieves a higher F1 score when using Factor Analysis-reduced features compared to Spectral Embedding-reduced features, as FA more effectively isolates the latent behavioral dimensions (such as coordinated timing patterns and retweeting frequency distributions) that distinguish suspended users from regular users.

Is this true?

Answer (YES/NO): NO